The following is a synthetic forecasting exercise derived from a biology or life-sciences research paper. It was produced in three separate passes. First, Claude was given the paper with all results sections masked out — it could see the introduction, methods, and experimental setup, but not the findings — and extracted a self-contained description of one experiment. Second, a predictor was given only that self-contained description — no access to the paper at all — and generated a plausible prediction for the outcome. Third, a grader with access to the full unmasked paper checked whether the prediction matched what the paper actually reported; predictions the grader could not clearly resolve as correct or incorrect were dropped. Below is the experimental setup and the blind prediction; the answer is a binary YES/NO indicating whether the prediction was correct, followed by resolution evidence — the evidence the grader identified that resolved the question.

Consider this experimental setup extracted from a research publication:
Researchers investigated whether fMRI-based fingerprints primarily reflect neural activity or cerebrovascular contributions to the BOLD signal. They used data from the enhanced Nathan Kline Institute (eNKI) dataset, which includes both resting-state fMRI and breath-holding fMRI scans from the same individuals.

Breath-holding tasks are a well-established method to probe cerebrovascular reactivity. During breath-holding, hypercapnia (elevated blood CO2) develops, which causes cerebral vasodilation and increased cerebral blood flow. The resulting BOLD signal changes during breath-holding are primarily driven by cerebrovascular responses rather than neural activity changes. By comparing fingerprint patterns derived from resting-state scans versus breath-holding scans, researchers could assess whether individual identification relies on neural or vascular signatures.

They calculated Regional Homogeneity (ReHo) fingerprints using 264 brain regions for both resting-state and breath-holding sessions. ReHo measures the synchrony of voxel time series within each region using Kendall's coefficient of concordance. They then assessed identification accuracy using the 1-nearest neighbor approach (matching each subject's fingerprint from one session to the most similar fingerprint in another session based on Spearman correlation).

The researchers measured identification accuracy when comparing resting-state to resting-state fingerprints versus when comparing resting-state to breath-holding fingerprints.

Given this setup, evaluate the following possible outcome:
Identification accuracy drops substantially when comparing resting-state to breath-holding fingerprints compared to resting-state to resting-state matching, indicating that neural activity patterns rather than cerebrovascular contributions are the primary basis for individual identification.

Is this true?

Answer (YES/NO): YES